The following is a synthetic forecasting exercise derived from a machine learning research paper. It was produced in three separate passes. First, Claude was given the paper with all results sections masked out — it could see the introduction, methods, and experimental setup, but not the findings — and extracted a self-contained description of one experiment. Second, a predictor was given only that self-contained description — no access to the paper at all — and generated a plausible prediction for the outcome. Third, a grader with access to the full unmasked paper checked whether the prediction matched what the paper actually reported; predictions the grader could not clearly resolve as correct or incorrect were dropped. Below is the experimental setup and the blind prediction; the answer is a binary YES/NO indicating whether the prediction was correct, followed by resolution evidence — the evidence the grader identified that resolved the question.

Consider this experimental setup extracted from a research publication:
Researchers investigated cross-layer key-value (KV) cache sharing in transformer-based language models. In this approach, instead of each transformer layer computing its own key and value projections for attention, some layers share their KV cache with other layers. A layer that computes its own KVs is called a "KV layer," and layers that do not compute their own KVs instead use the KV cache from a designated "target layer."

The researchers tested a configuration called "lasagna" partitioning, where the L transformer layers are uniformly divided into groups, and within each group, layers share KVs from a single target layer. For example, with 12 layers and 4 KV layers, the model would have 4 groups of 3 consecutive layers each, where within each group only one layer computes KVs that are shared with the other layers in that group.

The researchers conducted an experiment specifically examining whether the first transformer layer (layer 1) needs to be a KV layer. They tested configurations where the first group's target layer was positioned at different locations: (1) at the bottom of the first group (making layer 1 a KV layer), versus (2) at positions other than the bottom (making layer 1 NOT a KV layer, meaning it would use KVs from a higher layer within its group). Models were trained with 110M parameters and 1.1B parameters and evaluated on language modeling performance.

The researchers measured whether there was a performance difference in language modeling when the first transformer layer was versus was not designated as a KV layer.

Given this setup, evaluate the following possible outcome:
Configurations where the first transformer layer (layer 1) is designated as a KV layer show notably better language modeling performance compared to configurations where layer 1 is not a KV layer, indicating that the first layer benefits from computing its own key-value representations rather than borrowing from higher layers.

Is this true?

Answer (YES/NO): YES